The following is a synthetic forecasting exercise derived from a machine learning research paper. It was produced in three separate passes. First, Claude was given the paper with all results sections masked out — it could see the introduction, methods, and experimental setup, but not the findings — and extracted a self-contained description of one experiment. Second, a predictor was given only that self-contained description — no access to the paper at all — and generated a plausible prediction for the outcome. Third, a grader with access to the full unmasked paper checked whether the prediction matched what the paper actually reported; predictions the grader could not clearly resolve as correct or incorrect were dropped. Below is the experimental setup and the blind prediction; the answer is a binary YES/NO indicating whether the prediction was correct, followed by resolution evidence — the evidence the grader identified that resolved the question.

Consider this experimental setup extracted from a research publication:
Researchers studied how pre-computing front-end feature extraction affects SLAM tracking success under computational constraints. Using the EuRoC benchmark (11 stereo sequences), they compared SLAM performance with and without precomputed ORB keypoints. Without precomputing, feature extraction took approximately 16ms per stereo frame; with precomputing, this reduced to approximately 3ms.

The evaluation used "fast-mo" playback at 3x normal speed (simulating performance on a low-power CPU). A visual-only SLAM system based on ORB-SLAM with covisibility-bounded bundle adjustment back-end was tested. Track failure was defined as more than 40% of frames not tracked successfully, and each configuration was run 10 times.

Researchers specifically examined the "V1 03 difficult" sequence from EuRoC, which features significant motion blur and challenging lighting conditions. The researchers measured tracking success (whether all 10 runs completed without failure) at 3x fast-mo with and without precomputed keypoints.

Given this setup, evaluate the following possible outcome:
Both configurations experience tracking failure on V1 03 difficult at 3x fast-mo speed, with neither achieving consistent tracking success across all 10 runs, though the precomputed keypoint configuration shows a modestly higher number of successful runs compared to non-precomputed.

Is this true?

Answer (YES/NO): NO